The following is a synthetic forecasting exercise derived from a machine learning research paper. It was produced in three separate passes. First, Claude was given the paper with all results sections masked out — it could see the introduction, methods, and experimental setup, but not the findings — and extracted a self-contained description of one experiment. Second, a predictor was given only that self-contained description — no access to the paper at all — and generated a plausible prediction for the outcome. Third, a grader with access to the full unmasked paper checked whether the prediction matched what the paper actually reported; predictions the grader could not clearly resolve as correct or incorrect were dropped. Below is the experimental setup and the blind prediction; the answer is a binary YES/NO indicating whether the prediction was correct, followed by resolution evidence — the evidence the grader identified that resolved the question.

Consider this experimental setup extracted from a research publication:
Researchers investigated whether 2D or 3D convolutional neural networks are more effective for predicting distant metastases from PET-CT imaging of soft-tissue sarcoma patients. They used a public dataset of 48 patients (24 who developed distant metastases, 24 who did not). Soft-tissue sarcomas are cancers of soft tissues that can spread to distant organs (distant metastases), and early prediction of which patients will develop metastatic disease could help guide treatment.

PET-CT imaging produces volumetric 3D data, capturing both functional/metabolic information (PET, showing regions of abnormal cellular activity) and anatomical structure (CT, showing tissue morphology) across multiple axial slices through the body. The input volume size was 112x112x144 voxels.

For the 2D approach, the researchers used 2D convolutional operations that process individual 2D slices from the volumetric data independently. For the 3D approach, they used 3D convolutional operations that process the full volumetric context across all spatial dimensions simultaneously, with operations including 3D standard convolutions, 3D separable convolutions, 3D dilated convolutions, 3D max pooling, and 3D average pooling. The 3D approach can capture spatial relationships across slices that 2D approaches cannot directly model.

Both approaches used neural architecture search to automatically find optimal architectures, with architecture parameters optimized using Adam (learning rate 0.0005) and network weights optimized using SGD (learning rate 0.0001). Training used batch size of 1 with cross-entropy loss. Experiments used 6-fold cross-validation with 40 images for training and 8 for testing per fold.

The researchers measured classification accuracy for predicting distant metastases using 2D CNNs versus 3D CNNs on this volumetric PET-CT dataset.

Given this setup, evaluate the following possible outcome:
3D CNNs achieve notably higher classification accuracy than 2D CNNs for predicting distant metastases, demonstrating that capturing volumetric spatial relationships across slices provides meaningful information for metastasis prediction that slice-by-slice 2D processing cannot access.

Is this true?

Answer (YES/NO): YES